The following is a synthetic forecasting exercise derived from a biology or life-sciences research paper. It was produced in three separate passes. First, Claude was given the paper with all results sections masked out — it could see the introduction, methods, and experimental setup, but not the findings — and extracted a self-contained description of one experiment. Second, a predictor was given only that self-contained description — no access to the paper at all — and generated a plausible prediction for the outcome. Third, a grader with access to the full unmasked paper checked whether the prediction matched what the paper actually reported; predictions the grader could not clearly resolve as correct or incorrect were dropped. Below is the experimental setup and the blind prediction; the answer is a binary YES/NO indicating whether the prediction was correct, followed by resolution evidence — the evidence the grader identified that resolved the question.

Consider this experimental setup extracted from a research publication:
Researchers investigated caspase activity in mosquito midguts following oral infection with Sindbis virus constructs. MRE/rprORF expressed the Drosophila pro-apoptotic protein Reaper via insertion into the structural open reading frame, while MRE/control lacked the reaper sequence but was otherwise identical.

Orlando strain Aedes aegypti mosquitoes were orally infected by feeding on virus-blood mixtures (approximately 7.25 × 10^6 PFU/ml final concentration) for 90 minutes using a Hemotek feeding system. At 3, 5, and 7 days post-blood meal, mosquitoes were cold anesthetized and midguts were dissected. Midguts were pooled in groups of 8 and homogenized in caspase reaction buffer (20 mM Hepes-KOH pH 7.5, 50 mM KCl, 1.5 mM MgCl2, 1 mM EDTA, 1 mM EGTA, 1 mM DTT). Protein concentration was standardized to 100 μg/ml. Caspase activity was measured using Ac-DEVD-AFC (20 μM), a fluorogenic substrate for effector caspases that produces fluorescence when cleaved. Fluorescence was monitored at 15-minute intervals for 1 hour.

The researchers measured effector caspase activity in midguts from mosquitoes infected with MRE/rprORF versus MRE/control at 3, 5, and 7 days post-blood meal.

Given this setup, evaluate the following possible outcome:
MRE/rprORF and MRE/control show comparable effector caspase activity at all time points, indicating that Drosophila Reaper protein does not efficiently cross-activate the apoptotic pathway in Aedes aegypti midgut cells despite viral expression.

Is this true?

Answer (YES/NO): NO